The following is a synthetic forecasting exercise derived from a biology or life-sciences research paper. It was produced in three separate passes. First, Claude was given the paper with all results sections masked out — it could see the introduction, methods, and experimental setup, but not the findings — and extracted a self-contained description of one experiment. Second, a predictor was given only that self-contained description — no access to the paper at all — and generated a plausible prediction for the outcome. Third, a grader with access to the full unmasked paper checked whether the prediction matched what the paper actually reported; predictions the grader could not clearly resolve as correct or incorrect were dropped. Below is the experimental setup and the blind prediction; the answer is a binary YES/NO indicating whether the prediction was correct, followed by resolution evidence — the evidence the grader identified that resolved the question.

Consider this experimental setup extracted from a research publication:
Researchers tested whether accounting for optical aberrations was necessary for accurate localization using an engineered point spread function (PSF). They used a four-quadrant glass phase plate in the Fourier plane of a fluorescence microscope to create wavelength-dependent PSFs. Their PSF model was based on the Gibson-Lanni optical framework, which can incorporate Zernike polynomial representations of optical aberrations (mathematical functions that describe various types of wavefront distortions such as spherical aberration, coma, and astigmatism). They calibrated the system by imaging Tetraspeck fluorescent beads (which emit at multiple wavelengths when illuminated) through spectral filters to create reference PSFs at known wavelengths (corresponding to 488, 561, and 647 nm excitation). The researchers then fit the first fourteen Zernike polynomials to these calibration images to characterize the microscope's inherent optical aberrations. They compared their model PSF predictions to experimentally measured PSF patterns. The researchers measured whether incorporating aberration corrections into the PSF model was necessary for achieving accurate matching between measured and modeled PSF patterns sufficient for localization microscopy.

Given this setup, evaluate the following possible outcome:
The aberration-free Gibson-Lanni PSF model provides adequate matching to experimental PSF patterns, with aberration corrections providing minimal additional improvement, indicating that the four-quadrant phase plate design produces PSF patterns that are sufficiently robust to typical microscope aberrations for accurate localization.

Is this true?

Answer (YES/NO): NO